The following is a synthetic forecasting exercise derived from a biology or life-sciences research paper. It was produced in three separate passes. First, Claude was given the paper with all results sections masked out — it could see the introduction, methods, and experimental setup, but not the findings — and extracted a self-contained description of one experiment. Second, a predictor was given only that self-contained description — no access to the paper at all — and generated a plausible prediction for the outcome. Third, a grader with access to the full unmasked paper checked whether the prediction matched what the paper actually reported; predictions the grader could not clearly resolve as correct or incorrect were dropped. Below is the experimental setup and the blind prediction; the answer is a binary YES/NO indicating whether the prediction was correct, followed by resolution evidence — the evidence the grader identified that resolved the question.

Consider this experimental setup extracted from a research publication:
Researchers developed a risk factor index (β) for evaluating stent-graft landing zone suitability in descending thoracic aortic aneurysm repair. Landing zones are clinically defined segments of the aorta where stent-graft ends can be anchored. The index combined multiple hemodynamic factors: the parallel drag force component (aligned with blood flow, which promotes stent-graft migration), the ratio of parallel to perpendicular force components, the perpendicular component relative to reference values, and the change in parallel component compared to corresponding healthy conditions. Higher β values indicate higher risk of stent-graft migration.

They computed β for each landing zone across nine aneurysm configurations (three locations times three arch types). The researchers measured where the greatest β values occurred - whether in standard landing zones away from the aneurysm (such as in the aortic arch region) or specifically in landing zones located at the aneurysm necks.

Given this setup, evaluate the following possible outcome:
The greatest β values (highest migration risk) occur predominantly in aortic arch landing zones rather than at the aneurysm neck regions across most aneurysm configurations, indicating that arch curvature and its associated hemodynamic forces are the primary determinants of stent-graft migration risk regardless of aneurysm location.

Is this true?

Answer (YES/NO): NO